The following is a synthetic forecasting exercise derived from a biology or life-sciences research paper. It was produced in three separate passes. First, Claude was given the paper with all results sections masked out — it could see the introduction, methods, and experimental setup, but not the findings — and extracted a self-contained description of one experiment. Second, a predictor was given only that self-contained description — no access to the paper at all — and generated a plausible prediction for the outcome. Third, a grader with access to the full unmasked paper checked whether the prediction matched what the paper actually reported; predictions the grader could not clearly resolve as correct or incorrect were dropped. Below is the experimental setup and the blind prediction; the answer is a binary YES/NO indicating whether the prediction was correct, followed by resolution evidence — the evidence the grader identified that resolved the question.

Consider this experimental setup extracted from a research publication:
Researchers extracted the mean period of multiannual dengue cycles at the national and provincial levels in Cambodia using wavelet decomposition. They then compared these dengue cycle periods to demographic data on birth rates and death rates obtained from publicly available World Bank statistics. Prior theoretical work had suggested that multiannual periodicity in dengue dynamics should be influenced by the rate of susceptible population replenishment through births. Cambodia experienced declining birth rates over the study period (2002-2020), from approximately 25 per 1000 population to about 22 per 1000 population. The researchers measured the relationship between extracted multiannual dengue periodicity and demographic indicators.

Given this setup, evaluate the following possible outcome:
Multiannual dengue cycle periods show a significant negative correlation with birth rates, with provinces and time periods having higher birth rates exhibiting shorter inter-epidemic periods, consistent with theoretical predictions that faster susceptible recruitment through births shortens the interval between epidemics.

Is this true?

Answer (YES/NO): NO